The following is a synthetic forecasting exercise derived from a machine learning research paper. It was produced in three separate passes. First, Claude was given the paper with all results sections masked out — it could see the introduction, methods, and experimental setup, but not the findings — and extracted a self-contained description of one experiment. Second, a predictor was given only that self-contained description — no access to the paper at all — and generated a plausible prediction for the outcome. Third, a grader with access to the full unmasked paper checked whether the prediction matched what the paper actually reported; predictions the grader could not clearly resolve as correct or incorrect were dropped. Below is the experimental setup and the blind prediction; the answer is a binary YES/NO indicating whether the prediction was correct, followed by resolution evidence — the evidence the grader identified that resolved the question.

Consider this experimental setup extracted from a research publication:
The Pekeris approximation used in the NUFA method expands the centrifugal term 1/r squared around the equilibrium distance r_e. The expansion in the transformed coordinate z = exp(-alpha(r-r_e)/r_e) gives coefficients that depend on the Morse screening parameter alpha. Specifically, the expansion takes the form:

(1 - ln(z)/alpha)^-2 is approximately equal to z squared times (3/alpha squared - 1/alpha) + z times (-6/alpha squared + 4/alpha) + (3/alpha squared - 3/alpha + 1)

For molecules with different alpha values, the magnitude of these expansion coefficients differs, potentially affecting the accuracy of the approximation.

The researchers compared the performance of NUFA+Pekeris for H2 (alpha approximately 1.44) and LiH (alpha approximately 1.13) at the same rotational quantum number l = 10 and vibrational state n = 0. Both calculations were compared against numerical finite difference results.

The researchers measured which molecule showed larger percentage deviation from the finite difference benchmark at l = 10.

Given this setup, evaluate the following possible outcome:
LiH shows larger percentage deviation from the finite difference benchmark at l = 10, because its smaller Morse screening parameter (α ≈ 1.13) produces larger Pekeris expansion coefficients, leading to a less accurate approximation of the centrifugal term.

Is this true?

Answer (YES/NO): NO